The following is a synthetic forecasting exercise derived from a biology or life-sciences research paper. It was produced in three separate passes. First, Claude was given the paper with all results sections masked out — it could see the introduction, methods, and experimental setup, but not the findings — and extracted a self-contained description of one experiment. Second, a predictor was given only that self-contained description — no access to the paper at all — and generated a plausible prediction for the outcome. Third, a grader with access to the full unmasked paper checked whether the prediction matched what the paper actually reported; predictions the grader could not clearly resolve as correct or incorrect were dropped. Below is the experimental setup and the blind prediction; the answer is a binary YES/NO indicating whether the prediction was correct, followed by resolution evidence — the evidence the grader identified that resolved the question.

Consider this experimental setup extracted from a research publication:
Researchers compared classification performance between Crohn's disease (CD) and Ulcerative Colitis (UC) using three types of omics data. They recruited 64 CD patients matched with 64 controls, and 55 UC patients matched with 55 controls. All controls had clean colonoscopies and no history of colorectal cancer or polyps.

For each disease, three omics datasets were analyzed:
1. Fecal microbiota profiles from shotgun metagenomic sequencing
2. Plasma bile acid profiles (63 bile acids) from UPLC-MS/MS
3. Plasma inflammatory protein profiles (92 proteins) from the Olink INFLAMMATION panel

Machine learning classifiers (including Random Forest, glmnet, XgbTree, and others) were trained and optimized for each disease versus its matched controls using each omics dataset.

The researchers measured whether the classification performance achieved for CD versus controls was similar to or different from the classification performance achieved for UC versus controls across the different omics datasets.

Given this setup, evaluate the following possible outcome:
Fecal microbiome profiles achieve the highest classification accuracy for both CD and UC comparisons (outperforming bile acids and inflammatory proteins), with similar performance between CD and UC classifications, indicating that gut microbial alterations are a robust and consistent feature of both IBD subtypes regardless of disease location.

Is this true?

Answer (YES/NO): NO